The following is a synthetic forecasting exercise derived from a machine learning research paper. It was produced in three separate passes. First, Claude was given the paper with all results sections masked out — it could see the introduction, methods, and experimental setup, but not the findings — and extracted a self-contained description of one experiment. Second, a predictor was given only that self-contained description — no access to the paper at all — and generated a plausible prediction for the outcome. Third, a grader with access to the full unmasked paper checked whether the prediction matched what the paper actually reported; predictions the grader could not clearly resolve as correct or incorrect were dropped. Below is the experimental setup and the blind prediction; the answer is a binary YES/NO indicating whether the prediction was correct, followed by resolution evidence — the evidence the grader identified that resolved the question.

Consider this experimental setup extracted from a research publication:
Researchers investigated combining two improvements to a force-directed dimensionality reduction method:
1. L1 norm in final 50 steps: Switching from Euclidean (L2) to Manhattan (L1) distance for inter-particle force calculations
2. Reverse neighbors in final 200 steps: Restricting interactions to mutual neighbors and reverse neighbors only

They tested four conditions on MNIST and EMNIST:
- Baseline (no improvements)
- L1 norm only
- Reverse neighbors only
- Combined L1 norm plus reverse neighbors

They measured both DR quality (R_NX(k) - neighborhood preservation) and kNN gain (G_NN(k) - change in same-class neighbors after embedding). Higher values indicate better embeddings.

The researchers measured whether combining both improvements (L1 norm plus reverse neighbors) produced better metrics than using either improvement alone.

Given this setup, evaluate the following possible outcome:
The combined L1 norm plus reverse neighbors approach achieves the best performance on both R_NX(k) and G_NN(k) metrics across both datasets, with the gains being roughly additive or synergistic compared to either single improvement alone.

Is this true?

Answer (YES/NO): YES